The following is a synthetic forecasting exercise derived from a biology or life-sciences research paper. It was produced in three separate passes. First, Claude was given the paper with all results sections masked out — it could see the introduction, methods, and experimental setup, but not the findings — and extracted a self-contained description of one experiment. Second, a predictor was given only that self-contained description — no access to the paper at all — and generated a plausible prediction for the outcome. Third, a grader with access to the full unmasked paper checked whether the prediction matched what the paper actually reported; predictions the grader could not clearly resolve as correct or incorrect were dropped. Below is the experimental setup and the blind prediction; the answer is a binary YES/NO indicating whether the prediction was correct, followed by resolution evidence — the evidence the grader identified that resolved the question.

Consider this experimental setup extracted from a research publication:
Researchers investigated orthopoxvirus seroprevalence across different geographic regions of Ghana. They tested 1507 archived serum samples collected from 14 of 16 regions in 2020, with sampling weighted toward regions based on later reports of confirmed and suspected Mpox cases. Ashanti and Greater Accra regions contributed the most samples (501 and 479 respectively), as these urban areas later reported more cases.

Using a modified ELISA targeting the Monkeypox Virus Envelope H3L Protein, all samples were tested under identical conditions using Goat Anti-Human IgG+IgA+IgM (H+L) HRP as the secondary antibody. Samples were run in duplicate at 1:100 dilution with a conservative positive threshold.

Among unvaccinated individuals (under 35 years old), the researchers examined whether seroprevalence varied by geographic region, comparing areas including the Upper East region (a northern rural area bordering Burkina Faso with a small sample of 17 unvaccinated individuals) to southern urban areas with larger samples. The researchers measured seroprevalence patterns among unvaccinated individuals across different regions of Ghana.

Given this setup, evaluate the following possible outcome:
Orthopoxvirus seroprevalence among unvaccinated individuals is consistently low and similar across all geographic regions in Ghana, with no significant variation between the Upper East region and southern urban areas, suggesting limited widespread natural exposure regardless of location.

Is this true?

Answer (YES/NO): NO